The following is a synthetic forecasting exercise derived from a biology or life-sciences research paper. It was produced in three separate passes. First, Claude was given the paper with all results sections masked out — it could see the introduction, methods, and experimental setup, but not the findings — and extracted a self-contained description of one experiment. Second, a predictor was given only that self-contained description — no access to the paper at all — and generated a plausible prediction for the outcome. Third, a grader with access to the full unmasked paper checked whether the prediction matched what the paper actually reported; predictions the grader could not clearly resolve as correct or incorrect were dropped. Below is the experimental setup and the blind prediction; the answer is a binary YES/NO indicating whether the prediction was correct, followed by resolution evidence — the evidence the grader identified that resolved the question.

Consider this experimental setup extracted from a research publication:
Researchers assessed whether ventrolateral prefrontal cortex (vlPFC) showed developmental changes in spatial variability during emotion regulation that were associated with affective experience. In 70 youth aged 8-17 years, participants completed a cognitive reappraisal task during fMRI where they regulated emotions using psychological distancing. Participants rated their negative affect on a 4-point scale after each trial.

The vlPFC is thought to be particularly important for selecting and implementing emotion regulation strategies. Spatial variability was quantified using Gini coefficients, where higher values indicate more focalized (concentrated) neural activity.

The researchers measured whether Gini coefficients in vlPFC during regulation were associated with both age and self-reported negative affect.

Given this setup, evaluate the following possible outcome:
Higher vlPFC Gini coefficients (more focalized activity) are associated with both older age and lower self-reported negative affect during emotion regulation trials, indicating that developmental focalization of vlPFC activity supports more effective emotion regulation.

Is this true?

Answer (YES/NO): NO